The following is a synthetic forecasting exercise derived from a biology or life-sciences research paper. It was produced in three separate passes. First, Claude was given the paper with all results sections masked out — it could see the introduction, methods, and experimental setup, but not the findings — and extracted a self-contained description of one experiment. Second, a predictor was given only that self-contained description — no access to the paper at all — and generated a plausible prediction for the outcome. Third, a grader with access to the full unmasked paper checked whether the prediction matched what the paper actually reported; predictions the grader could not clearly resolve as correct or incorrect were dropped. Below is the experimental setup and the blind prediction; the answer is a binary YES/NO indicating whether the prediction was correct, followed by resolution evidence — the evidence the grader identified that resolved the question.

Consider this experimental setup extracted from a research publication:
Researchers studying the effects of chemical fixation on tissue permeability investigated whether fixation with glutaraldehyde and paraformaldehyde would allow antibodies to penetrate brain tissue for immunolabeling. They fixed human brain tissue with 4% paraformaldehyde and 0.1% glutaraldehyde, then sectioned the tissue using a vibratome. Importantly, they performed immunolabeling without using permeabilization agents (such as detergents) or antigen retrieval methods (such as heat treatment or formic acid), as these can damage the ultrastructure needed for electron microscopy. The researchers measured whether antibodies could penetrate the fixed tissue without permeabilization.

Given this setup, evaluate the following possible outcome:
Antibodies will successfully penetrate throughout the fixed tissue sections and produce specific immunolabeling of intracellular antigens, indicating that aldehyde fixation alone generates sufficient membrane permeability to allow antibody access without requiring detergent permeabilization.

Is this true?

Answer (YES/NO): YES